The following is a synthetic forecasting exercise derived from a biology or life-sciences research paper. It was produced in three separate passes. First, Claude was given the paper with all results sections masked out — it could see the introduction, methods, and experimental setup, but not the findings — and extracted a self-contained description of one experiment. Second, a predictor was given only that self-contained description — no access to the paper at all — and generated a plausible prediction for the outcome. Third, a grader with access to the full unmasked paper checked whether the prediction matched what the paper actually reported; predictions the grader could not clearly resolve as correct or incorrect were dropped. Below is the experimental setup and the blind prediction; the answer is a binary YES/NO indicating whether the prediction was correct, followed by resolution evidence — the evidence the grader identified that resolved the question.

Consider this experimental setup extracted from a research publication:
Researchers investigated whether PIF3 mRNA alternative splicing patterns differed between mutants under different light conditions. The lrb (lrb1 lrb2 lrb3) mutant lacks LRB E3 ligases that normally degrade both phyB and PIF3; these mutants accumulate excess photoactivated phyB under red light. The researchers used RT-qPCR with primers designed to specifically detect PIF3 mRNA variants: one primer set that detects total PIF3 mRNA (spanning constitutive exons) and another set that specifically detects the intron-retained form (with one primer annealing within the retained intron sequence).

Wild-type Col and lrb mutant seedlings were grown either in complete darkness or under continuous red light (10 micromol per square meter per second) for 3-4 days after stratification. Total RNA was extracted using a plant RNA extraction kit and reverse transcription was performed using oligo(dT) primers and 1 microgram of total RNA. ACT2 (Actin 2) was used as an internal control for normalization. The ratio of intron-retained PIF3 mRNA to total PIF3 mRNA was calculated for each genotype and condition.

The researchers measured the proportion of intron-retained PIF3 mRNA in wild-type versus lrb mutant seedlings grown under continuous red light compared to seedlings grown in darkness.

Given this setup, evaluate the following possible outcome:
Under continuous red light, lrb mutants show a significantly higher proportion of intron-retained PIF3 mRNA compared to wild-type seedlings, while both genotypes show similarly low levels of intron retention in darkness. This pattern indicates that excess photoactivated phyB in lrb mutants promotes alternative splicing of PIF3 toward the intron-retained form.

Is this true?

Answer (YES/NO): YES